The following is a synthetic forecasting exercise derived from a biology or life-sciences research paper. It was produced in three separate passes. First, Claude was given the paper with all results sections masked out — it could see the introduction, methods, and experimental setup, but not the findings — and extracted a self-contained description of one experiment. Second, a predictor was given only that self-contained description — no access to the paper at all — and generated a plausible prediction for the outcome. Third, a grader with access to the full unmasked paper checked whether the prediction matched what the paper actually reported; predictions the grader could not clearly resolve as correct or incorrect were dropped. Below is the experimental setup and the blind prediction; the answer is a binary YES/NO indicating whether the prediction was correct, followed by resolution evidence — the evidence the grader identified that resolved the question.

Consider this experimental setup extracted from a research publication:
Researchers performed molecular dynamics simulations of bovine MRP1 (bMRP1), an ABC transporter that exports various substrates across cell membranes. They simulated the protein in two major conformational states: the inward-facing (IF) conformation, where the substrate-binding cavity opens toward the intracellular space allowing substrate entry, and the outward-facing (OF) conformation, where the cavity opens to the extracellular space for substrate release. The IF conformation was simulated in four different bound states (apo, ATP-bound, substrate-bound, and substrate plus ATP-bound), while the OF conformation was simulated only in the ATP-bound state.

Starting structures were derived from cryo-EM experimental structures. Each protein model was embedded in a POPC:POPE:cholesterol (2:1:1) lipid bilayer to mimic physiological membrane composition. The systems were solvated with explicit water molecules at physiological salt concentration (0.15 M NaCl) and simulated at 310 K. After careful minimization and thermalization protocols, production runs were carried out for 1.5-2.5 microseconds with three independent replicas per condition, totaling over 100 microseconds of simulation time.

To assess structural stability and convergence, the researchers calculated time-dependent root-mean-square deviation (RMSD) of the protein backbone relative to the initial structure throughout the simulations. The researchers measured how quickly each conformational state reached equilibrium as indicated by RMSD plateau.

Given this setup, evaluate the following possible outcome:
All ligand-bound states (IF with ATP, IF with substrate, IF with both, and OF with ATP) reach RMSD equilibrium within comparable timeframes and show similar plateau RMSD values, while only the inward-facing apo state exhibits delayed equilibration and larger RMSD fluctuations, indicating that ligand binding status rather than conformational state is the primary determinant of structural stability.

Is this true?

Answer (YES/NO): NO